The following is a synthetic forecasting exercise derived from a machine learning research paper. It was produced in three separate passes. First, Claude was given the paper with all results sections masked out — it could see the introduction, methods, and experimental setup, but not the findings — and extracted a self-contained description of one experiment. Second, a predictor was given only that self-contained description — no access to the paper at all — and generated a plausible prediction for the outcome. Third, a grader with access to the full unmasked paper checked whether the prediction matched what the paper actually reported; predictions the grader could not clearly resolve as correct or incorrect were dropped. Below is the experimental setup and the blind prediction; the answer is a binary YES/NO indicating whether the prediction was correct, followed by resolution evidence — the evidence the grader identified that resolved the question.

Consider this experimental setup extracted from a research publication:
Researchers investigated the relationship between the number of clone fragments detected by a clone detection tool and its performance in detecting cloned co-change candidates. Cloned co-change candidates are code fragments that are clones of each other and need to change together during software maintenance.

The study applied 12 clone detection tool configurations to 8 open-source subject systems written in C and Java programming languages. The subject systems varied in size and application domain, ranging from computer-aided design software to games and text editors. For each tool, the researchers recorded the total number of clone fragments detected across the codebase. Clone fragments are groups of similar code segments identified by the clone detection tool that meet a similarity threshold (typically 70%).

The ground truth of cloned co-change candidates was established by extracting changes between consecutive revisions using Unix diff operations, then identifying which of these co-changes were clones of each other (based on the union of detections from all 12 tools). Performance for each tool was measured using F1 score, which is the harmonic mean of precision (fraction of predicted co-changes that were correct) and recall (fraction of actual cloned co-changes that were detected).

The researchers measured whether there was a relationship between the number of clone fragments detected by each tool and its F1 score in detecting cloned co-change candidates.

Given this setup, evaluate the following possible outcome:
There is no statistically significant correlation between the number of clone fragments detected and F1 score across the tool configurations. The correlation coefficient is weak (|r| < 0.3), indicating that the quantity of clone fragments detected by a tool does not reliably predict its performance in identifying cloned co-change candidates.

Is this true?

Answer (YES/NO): NO